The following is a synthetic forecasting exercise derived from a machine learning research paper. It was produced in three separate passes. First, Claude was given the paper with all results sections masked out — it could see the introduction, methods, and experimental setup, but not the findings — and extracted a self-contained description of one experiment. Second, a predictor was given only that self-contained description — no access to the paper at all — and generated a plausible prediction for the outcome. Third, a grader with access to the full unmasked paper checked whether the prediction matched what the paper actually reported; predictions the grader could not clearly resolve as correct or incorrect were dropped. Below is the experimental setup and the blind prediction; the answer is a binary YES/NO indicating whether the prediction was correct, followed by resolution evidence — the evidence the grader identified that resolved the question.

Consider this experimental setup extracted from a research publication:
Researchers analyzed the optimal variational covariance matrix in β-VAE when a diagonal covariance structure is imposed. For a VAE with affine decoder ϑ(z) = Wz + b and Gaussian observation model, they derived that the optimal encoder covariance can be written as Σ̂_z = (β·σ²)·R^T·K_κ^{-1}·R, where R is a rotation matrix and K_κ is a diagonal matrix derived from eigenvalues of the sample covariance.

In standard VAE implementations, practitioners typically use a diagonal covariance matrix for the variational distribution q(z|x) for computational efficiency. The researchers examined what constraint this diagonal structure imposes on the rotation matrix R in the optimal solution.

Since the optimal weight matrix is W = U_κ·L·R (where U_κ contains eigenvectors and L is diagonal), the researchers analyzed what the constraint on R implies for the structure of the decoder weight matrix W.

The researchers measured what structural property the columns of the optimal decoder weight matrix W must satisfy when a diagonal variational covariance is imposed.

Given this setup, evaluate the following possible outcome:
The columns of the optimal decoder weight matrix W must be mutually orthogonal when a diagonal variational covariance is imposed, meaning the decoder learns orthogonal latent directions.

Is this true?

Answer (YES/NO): YES